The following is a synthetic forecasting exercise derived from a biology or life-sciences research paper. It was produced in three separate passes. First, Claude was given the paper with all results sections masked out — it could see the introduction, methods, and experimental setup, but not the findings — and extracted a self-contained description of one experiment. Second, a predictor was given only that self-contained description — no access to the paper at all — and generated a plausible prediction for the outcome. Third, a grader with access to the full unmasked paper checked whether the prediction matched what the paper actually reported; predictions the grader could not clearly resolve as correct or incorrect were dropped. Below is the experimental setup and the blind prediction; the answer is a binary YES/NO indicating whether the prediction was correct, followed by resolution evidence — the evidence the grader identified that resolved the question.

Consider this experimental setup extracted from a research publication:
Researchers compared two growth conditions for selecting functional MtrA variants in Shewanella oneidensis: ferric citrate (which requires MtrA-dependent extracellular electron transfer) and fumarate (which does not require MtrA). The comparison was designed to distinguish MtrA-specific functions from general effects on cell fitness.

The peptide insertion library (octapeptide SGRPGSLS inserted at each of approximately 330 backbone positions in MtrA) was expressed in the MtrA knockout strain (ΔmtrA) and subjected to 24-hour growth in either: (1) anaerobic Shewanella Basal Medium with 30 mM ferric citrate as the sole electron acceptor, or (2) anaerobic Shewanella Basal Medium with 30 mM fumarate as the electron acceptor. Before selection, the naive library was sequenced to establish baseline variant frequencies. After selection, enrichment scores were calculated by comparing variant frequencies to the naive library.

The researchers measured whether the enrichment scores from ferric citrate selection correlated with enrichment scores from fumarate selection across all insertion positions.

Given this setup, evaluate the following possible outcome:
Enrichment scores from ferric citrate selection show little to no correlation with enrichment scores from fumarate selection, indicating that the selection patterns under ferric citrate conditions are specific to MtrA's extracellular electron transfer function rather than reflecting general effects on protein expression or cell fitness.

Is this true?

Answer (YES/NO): YES